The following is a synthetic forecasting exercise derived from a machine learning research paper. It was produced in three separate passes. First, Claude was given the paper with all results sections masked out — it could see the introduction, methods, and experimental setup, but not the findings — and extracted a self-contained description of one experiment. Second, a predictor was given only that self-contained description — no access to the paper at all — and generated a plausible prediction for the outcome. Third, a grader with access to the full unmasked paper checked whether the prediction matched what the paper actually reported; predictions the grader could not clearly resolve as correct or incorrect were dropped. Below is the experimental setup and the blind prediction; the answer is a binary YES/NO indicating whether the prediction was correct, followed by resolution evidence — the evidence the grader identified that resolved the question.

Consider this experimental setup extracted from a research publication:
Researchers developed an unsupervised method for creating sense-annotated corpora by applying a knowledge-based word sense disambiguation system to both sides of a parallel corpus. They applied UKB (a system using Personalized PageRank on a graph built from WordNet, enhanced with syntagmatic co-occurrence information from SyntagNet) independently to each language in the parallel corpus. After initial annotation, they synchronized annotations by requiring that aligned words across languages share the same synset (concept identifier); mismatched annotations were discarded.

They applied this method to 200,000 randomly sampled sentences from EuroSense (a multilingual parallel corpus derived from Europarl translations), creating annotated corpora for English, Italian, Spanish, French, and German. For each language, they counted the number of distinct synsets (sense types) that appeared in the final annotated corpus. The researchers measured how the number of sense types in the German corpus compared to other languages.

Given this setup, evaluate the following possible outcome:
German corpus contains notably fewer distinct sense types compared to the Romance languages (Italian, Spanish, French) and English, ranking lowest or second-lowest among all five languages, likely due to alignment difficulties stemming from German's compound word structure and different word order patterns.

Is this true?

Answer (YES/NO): YES